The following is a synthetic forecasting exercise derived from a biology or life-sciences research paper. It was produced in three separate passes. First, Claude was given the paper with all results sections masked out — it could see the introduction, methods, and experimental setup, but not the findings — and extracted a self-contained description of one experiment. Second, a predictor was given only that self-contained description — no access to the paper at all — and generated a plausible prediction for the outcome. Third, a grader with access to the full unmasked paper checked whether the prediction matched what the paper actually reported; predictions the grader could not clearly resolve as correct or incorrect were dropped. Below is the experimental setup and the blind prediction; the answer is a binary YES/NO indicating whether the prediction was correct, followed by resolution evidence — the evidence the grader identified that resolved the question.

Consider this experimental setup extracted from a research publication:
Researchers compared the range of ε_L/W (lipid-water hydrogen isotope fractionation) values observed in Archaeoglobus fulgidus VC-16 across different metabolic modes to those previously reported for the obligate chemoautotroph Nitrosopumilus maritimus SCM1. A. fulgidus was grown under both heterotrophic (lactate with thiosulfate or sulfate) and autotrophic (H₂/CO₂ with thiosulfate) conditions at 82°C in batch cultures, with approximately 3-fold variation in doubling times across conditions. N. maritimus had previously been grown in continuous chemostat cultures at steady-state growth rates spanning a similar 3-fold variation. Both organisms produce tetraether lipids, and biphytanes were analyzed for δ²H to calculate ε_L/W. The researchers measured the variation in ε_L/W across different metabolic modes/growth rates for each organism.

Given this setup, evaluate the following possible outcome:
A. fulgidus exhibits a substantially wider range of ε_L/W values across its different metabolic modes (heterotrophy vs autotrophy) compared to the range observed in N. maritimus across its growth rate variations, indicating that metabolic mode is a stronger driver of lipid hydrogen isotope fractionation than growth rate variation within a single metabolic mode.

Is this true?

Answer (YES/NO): YES